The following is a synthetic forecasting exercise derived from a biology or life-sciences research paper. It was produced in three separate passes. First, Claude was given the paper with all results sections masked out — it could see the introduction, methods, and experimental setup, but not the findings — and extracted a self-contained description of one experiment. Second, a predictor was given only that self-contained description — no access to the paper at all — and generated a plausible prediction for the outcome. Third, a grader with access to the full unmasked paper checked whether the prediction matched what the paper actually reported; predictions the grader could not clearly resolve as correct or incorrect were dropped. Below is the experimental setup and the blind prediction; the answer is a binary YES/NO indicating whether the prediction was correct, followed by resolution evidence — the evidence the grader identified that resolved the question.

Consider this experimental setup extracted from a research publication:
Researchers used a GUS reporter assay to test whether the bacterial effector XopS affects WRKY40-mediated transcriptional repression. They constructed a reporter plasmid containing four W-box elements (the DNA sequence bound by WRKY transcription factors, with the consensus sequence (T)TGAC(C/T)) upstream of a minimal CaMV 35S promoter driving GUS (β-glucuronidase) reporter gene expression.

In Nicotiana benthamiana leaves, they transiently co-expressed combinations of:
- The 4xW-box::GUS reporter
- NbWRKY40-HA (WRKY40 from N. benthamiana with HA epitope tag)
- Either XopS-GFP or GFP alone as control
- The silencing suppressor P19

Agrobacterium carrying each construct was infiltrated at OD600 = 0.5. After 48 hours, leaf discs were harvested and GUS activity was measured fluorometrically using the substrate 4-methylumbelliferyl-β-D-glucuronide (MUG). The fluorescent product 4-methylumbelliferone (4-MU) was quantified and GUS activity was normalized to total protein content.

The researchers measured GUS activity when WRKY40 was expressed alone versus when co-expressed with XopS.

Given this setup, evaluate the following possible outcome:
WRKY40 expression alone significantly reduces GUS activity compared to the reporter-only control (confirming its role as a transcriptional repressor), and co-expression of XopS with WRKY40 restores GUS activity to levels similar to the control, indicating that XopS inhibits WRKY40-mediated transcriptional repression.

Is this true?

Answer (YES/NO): NO